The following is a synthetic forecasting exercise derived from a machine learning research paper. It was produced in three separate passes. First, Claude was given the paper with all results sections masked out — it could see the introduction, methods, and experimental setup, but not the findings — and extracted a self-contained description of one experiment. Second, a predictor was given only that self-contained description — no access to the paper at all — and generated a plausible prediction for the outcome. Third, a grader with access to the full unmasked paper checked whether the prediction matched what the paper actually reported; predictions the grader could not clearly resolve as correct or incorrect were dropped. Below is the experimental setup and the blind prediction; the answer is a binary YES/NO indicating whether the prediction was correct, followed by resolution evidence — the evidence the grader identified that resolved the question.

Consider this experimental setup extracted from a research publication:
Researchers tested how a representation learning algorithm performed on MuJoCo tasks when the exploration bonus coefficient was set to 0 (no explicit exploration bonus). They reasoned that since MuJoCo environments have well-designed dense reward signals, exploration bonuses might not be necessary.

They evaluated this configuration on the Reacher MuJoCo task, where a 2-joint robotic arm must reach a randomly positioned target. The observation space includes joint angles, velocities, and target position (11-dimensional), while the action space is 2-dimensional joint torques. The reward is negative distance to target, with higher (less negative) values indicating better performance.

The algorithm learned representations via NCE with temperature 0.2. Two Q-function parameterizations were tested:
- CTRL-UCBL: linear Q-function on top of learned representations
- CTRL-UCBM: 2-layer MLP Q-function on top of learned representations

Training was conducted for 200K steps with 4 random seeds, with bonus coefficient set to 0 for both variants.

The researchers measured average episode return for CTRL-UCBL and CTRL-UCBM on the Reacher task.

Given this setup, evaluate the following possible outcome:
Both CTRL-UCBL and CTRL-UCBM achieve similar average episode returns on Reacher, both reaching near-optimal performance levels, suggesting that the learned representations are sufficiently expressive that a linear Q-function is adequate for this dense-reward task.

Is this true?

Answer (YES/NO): NO